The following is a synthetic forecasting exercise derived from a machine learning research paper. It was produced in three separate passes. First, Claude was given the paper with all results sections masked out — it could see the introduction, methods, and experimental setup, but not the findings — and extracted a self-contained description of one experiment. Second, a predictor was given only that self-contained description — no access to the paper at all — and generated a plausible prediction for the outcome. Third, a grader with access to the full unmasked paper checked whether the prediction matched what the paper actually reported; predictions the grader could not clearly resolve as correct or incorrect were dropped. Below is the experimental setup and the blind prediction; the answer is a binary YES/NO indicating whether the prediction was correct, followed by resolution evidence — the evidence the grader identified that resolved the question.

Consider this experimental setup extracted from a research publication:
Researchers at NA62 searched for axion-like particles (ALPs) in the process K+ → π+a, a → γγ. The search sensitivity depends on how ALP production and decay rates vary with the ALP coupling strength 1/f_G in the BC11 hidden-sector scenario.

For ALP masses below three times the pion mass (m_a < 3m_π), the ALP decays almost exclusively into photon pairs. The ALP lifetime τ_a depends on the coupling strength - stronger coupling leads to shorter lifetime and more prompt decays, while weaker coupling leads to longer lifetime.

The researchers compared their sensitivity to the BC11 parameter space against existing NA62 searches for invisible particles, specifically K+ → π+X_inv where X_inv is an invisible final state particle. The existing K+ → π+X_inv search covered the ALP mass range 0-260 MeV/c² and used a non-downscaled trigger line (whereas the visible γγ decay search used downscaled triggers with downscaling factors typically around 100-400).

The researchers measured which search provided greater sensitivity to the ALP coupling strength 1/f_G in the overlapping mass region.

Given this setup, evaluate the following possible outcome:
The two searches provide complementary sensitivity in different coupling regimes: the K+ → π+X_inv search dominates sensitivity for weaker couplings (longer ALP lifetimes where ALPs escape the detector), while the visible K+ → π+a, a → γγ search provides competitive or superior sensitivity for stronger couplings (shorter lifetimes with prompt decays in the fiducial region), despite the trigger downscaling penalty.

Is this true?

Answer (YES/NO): NO